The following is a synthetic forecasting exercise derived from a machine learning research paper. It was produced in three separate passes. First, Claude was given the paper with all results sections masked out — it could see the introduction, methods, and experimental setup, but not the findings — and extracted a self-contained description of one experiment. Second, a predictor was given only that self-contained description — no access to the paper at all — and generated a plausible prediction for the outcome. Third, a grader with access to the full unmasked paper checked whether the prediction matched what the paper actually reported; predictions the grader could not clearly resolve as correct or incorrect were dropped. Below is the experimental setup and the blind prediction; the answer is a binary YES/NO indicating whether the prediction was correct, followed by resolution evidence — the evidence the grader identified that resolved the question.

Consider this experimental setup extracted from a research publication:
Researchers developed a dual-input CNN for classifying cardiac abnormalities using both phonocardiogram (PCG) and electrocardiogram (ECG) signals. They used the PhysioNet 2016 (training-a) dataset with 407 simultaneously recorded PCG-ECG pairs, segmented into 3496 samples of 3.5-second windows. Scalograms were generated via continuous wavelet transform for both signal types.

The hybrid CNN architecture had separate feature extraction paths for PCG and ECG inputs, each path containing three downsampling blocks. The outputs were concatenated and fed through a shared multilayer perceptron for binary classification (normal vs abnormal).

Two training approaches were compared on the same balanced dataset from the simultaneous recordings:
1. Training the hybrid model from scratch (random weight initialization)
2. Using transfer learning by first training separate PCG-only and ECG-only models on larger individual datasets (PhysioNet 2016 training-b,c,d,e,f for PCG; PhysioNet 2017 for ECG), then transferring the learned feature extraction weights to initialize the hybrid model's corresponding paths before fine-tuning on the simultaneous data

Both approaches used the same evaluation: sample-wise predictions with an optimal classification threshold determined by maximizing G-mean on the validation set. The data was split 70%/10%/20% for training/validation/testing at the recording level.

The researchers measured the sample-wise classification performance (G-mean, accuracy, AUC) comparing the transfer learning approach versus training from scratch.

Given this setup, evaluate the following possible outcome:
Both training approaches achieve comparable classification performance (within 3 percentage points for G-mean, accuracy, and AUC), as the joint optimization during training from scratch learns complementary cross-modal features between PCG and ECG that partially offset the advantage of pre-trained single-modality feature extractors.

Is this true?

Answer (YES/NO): NO